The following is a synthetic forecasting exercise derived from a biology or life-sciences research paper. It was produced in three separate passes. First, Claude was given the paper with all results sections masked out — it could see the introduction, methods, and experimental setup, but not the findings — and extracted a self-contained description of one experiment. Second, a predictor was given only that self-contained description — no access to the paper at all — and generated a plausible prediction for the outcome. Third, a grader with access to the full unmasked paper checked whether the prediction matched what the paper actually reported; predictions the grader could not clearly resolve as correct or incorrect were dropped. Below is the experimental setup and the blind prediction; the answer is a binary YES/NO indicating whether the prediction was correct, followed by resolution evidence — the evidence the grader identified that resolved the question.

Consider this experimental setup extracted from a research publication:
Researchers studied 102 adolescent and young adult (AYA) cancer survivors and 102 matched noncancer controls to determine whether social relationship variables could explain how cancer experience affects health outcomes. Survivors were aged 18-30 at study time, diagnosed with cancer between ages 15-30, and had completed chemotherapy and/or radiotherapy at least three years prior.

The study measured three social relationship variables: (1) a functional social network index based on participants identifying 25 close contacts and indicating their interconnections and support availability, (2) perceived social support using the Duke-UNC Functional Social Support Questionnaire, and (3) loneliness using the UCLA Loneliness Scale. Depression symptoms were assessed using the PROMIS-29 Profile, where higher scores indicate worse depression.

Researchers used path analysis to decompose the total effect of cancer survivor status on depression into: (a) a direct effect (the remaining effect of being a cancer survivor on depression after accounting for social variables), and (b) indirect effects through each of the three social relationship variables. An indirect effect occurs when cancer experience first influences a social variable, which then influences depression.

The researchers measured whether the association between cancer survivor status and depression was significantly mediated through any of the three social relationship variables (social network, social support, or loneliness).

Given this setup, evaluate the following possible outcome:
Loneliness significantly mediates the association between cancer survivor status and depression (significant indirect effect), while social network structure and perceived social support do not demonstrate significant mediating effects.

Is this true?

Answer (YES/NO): NO